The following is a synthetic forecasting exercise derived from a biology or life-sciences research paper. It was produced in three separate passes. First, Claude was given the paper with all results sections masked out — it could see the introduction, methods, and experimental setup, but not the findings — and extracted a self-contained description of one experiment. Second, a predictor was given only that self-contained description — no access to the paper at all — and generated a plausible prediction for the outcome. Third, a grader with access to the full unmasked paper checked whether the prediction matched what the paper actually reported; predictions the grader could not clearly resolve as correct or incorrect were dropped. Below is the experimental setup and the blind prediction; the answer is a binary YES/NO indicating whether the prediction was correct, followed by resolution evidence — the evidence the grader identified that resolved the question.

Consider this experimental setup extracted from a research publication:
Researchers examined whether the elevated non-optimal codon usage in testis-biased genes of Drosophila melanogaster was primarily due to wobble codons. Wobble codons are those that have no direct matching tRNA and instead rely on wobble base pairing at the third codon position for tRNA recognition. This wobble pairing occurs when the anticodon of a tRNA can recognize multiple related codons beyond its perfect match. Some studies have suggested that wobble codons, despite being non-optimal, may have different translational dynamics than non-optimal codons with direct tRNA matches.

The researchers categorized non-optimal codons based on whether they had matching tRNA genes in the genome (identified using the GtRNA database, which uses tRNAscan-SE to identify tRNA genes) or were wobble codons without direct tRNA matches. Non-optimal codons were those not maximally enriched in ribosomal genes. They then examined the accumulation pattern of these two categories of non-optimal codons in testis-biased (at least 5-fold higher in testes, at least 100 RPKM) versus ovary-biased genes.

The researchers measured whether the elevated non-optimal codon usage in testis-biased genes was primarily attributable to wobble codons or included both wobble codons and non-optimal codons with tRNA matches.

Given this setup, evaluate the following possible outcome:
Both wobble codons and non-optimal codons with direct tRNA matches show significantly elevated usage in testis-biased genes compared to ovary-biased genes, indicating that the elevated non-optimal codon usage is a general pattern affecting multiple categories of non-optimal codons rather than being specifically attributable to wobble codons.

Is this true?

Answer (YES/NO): YES